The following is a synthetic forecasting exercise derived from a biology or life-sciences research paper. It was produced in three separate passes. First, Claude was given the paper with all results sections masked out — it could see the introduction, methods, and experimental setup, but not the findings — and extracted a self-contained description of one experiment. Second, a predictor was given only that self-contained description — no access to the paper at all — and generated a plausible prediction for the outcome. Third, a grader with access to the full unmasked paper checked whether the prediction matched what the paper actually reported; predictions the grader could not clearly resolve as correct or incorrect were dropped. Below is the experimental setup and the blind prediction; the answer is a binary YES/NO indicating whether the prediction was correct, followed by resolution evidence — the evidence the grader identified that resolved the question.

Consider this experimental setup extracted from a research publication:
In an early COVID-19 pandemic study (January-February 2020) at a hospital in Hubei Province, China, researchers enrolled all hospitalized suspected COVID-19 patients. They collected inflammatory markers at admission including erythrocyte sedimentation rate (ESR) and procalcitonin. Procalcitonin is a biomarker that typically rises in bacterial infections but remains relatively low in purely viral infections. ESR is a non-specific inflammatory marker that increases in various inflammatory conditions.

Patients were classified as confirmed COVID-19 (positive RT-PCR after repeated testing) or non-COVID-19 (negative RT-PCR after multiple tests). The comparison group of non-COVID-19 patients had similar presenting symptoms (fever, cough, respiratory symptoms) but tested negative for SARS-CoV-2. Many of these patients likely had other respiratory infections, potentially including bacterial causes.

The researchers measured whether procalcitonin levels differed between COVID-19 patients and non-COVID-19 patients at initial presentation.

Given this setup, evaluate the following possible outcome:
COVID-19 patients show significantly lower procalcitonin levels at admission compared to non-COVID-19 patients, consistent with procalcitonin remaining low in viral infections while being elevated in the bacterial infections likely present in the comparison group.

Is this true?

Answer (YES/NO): NO